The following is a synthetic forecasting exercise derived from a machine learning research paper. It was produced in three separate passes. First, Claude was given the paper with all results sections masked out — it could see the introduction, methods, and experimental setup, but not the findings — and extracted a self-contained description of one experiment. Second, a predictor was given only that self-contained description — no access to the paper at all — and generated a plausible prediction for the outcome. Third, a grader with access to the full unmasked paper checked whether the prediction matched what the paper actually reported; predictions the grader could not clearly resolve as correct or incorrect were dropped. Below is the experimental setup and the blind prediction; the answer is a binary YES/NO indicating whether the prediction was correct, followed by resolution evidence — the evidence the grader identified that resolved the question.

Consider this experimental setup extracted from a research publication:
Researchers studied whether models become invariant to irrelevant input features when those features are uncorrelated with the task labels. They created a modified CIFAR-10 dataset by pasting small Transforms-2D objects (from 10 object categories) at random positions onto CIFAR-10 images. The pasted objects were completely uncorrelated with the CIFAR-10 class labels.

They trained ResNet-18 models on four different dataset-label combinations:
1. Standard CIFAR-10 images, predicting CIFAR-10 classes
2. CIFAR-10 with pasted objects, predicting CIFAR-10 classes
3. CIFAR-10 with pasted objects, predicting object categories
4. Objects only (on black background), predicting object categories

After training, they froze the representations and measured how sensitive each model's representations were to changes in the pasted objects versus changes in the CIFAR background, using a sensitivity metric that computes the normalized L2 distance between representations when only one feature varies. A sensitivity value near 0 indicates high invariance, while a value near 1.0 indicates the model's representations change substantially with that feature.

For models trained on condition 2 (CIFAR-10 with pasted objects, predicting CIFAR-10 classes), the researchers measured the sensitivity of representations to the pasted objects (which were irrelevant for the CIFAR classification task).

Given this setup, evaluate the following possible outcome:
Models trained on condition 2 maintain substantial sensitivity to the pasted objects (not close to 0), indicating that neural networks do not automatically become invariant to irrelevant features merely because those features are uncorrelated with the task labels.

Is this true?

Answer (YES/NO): NO